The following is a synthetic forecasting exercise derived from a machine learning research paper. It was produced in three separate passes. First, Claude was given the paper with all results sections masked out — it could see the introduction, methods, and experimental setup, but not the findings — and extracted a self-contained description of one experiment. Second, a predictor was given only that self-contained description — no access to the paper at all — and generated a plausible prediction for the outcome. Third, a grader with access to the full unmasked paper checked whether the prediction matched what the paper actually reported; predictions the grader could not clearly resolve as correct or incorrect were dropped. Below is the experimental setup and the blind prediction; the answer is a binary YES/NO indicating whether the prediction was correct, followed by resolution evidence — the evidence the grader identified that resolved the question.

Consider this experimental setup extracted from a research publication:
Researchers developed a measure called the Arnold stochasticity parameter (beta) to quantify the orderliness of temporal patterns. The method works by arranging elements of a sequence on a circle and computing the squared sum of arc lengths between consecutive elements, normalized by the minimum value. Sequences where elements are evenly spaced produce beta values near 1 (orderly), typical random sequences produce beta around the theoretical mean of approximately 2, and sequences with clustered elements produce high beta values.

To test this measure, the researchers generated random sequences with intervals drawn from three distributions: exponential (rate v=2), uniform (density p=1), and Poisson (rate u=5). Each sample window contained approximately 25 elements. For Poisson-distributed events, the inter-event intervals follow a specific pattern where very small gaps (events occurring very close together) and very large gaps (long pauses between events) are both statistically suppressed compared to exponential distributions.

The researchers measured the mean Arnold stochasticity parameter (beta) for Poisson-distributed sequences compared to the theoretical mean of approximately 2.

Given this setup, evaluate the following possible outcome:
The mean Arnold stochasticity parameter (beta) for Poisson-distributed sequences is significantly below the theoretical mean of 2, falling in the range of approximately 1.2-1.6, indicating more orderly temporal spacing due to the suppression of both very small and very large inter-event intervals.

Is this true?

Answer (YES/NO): YES